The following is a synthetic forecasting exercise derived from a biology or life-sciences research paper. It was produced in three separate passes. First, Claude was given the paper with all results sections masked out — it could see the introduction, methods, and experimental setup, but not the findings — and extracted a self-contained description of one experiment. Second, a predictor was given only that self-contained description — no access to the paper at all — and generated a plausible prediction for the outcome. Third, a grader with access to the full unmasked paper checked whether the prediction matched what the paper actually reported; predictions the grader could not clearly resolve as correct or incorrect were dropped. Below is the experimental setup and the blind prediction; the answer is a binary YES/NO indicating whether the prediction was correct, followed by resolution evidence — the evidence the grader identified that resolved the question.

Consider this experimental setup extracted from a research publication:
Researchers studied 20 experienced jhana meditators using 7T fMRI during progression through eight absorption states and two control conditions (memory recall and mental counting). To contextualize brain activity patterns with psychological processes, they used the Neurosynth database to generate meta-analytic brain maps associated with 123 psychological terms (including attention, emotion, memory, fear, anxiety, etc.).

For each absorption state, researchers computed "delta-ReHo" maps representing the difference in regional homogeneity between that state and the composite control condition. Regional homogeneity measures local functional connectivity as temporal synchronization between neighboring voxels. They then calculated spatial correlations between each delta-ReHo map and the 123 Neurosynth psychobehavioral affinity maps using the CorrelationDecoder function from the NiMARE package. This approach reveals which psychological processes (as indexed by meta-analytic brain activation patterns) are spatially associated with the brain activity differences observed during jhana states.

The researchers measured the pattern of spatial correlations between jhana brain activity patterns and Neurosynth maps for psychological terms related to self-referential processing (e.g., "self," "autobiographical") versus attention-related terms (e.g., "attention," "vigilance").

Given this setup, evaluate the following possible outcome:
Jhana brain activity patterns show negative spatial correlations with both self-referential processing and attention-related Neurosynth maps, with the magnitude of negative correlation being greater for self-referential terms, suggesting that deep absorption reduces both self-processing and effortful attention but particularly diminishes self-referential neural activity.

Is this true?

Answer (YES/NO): NO